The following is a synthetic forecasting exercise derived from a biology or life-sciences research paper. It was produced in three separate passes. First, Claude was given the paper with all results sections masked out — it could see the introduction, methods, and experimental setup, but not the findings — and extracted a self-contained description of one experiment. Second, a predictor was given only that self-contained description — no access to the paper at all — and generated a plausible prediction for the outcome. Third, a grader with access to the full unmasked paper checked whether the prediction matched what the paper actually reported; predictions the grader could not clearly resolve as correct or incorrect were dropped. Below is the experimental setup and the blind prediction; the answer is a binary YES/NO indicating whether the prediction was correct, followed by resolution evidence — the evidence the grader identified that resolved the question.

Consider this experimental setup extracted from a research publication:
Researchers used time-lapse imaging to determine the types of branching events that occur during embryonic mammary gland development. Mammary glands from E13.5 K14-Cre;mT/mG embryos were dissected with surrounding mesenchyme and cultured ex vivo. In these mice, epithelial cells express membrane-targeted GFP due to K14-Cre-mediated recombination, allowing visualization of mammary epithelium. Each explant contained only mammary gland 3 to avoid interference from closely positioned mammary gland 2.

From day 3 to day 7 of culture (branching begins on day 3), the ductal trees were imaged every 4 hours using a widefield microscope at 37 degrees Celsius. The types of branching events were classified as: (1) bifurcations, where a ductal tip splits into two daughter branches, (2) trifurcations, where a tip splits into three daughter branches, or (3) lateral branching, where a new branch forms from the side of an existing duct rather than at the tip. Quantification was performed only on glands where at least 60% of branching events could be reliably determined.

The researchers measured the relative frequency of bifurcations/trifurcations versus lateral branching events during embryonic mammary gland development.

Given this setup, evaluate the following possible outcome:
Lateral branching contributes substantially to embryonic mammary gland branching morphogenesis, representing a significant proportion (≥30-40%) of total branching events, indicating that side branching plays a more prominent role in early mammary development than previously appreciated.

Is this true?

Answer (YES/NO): YES